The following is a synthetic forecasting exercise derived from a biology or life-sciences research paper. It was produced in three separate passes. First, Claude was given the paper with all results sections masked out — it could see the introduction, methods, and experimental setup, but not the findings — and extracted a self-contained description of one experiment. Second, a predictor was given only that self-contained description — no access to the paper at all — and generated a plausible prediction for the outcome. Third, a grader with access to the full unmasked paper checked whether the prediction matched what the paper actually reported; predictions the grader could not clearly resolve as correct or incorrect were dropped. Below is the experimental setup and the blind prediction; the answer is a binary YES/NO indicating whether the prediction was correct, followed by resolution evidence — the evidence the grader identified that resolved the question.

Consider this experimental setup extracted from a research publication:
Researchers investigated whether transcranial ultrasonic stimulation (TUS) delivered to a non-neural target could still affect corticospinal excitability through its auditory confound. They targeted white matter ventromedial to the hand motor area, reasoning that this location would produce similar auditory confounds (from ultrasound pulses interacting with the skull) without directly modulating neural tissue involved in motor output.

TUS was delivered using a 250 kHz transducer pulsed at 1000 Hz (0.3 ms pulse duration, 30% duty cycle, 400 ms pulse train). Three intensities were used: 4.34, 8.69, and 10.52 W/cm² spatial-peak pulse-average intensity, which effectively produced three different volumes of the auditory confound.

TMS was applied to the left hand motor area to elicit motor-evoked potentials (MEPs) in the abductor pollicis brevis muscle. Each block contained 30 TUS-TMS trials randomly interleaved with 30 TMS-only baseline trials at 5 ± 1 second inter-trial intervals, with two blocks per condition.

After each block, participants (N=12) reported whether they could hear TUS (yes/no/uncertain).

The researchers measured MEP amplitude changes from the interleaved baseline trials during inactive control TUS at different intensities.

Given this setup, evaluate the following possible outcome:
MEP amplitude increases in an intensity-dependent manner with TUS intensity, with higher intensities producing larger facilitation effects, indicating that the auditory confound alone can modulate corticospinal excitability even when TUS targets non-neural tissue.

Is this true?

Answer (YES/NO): NO